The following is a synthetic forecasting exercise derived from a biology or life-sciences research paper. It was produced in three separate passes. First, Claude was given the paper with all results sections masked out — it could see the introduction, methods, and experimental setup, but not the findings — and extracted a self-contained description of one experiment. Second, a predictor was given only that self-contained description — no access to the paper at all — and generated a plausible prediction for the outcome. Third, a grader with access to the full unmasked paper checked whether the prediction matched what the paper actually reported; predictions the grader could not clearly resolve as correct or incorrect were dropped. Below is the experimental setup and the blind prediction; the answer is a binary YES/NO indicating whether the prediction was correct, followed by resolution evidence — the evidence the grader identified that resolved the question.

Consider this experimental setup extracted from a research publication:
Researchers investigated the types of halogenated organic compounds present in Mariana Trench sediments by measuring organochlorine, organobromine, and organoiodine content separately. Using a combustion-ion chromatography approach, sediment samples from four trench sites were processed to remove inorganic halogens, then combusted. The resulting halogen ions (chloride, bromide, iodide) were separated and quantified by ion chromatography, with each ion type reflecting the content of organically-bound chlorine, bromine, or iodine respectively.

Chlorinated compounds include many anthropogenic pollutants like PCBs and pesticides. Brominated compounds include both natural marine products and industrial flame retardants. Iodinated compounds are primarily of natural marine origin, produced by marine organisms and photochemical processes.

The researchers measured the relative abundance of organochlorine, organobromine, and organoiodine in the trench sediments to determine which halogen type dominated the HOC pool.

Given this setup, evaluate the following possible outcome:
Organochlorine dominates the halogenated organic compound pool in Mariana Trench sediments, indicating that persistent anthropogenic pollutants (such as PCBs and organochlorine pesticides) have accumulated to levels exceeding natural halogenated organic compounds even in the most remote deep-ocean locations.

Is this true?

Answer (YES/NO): NO